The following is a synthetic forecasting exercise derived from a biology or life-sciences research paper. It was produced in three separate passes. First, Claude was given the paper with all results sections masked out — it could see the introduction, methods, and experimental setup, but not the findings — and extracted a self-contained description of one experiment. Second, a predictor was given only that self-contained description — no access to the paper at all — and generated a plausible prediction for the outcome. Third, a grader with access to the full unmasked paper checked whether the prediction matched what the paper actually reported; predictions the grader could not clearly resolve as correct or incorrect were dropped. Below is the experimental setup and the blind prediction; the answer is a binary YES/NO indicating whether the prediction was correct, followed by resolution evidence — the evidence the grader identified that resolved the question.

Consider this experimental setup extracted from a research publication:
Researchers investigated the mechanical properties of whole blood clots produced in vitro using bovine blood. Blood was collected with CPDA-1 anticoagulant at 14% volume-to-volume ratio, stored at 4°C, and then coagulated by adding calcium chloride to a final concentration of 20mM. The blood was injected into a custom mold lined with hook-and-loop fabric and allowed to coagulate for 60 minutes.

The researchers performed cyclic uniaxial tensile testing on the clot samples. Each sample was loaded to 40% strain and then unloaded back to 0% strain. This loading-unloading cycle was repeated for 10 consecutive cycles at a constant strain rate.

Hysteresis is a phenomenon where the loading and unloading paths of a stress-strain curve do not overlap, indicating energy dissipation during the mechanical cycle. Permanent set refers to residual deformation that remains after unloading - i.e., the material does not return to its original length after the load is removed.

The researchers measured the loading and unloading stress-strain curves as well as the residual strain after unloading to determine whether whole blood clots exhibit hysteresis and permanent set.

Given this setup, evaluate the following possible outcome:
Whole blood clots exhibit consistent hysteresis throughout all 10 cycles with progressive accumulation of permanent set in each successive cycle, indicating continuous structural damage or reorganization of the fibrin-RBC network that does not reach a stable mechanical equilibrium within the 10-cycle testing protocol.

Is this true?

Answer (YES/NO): NO